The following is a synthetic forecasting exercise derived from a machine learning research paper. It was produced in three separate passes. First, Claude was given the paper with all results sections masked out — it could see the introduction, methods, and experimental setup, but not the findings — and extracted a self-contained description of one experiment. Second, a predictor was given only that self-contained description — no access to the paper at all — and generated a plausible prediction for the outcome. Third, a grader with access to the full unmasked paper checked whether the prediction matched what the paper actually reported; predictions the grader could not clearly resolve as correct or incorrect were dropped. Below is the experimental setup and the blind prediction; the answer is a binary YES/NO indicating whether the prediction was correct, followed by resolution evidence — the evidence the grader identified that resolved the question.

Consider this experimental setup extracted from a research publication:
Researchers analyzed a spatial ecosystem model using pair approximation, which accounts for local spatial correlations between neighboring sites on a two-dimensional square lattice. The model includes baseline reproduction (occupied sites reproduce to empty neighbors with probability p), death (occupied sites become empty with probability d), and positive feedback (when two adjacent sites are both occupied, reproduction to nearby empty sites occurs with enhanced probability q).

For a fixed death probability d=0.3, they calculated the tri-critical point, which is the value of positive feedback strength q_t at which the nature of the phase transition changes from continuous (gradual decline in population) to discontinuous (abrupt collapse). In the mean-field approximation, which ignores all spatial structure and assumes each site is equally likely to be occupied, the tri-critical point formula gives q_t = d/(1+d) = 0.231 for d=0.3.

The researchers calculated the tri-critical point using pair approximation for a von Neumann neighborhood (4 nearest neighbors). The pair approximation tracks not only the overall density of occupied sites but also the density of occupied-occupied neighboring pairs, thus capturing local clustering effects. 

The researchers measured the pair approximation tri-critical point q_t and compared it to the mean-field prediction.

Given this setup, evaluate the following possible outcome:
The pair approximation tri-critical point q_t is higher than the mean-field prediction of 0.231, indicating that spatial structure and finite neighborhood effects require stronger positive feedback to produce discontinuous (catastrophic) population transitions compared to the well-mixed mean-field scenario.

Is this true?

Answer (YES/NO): YES